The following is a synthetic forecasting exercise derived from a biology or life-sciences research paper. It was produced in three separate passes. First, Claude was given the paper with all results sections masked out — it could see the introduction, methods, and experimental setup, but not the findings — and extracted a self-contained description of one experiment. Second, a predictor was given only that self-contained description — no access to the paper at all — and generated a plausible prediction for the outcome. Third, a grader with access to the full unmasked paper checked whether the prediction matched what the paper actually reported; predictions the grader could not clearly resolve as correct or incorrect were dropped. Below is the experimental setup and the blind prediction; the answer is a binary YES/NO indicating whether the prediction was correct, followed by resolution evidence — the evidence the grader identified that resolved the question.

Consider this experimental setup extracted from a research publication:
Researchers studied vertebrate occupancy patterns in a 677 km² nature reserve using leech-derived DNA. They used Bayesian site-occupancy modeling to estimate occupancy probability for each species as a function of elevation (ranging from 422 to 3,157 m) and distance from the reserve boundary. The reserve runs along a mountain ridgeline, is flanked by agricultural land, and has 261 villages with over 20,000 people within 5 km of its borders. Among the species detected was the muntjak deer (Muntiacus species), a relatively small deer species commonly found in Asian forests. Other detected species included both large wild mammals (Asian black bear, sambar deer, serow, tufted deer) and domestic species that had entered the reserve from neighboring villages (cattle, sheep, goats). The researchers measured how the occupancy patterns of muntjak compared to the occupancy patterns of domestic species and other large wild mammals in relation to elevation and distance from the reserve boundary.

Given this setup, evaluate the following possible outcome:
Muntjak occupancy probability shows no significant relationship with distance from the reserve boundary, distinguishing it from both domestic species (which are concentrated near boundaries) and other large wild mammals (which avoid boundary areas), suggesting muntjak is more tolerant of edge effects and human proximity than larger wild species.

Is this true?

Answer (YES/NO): NO